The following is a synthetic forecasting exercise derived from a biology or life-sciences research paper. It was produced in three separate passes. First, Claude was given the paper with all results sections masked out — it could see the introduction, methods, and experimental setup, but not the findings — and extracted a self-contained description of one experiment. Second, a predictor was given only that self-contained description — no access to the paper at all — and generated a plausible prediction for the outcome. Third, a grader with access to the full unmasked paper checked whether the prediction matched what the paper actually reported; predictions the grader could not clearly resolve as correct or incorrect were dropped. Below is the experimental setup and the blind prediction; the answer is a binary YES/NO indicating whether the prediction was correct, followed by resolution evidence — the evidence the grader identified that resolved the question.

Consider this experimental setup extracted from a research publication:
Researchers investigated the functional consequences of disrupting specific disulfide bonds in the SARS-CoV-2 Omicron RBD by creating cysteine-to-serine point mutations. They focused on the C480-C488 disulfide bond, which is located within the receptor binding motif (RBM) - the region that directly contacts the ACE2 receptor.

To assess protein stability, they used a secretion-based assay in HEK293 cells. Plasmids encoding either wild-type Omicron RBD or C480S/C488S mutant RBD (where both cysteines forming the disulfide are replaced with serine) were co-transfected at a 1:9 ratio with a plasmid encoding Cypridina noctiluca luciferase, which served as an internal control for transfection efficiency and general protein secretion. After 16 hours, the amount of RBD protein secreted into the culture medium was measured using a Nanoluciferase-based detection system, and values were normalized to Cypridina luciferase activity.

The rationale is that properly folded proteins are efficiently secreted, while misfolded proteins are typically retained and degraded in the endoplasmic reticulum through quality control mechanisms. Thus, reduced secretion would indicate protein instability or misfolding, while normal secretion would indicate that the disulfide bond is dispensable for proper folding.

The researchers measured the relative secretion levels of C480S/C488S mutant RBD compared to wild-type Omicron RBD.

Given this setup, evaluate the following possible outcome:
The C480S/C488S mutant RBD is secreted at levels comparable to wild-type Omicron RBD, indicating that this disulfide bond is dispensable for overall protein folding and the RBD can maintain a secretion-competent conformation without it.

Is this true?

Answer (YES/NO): NO